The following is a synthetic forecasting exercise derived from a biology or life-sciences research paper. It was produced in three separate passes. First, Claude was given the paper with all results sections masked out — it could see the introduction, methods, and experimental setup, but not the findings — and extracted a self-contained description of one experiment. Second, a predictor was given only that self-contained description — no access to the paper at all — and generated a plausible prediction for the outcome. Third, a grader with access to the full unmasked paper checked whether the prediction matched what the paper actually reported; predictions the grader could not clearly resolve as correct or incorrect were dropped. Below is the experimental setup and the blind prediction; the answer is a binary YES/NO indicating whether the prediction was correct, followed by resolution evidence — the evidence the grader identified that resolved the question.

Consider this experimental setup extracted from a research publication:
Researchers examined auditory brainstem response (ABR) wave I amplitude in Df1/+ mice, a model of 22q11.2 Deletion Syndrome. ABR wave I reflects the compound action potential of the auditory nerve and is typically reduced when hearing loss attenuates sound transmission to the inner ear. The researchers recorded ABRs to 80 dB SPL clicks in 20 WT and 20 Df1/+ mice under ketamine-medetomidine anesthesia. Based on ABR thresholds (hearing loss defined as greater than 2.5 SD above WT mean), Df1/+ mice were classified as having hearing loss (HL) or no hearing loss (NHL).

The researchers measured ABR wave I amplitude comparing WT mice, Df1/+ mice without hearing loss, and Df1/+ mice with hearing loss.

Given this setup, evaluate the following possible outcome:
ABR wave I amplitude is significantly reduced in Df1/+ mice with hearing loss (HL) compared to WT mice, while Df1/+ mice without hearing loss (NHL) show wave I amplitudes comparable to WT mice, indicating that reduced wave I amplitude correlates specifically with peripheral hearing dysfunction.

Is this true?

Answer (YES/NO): YES